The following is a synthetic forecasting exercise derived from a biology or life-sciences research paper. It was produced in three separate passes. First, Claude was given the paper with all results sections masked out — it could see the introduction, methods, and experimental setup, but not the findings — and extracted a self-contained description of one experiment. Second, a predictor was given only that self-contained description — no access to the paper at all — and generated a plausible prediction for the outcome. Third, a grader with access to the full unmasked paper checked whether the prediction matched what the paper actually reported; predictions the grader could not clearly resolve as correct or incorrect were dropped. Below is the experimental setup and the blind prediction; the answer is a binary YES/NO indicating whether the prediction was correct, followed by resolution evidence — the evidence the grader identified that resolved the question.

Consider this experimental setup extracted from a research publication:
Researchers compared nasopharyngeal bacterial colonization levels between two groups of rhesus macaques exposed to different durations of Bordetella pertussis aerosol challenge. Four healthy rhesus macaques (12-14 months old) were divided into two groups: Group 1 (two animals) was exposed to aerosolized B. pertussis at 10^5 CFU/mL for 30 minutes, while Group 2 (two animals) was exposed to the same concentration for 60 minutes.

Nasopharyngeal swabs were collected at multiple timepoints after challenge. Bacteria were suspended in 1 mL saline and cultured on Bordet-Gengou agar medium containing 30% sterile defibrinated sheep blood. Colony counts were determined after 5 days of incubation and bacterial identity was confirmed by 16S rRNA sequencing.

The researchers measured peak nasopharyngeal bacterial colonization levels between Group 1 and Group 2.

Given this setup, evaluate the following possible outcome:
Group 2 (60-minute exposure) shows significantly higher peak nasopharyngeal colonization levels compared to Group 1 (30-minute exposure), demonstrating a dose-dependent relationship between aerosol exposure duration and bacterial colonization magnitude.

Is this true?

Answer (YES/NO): YES